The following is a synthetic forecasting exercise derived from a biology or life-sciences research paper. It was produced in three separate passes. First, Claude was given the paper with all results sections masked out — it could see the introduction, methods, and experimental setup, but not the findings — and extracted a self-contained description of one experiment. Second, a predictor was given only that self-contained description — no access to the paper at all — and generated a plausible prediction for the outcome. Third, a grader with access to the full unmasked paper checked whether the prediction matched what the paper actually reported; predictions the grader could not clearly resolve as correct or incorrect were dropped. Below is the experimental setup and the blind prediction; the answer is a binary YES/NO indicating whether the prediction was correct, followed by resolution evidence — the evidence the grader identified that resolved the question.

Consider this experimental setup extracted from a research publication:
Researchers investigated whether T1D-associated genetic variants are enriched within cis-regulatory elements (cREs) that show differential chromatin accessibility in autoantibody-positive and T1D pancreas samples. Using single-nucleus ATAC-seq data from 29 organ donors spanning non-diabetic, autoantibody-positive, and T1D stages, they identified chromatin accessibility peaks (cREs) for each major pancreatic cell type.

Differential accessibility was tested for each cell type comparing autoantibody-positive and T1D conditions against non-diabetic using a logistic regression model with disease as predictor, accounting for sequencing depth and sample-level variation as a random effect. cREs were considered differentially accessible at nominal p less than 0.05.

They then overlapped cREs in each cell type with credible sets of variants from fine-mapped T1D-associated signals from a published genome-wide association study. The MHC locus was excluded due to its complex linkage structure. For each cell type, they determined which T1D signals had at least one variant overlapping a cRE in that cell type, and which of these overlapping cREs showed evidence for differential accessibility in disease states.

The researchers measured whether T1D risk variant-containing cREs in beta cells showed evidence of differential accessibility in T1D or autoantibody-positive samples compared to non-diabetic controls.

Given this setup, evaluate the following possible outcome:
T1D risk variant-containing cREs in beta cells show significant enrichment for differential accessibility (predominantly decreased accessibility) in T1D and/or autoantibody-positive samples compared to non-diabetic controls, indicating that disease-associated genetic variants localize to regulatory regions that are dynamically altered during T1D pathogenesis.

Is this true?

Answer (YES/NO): NO